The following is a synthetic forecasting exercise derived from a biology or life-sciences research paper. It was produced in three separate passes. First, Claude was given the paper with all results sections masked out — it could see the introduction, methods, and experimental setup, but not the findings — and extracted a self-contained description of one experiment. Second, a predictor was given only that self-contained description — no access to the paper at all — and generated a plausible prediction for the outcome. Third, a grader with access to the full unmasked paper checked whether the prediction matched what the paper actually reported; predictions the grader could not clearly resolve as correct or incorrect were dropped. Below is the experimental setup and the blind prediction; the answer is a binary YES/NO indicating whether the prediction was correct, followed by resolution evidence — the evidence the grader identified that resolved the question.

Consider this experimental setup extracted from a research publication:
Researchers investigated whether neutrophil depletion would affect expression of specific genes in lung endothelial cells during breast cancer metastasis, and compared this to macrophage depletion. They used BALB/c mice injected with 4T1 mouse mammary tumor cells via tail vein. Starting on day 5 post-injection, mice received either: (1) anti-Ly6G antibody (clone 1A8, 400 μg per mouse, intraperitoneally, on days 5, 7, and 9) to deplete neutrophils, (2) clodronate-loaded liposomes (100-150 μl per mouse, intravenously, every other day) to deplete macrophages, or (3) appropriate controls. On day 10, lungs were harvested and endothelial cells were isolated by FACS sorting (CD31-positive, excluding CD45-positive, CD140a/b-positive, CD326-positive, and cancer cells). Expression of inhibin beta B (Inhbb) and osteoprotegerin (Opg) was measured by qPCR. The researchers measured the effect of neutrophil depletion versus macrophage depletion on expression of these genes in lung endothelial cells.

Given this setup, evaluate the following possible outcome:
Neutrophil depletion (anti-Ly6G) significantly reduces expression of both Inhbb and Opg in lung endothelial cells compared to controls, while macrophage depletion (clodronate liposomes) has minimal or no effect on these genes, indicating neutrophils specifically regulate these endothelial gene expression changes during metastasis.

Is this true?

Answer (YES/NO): NO